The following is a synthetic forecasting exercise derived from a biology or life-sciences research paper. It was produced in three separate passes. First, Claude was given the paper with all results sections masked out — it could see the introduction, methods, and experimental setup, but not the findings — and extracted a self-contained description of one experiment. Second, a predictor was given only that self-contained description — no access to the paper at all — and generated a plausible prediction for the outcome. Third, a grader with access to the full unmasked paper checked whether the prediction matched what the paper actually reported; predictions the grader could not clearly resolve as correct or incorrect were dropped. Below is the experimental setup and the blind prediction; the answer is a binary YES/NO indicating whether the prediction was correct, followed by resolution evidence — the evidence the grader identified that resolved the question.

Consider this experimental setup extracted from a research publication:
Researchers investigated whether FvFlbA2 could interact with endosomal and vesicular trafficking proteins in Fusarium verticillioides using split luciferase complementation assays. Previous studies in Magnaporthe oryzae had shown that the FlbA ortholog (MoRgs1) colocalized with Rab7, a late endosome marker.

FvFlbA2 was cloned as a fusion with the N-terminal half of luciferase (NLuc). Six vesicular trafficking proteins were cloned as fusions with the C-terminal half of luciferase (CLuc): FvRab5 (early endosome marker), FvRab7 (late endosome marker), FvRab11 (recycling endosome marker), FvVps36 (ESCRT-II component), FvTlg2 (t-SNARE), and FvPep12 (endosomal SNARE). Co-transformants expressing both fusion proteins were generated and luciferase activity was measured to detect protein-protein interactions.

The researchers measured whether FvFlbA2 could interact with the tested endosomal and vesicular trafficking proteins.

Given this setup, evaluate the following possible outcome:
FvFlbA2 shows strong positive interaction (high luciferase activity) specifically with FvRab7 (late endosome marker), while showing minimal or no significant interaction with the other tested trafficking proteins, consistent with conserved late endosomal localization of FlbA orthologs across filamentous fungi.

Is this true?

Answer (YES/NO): NO